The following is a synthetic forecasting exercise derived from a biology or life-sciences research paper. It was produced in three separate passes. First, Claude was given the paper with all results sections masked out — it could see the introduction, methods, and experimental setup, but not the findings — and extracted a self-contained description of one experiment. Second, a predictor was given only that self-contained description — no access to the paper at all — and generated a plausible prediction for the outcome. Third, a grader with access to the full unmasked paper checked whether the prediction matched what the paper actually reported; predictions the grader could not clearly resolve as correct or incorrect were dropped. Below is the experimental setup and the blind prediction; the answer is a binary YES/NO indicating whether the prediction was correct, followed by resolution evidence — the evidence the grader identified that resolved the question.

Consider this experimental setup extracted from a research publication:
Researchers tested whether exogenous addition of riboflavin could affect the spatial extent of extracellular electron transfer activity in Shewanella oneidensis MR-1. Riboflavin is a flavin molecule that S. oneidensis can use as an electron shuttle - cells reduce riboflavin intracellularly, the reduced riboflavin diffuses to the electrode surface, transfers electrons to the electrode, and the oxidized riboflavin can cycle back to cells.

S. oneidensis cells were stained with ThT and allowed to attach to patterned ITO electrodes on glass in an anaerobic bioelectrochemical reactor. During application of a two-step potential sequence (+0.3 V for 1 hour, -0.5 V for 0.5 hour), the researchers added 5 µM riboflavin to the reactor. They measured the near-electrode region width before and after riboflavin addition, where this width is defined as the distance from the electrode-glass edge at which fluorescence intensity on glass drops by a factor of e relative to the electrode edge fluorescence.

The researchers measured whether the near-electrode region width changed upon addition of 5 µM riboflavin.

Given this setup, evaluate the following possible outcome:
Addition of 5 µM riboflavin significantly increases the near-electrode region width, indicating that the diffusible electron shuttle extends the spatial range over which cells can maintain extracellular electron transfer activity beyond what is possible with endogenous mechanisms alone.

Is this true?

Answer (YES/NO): YES